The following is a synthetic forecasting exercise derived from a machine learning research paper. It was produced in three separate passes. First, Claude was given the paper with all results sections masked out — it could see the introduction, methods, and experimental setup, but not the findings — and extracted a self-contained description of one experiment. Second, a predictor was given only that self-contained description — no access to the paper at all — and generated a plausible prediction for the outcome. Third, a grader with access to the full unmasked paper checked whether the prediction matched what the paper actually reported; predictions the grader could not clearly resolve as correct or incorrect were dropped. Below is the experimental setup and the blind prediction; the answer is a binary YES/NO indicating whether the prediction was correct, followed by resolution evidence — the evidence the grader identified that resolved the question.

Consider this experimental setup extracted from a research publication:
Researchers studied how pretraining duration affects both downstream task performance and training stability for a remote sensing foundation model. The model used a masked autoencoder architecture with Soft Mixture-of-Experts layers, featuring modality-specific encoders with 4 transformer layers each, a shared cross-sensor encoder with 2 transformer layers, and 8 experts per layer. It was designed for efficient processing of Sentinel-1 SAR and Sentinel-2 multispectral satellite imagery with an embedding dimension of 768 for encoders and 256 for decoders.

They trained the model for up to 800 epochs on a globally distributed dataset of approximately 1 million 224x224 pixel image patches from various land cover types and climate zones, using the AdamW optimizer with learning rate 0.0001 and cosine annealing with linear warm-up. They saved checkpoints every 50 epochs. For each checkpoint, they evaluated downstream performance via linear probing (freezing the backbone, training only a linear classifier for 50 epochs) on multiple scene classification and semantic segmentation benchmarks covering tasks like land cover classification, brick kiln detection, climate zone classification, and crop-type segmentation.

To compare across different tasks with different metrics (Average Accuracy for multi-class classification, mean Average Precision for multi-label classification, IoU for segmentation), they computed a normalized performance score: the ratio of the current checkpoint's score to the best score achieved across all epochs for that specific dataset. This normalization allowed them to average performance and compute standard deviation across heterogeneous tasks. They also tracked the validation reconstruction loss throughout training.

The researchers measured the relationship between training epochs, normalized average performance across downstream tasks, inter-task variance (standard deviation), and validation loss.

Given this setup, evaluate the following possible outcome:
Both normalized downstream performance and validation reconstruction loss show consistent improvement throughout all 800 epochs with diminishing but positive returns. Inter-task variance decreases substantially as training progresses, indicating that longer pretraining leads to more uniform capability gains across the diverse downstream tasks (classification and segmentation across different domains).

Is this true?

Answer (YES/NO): NO